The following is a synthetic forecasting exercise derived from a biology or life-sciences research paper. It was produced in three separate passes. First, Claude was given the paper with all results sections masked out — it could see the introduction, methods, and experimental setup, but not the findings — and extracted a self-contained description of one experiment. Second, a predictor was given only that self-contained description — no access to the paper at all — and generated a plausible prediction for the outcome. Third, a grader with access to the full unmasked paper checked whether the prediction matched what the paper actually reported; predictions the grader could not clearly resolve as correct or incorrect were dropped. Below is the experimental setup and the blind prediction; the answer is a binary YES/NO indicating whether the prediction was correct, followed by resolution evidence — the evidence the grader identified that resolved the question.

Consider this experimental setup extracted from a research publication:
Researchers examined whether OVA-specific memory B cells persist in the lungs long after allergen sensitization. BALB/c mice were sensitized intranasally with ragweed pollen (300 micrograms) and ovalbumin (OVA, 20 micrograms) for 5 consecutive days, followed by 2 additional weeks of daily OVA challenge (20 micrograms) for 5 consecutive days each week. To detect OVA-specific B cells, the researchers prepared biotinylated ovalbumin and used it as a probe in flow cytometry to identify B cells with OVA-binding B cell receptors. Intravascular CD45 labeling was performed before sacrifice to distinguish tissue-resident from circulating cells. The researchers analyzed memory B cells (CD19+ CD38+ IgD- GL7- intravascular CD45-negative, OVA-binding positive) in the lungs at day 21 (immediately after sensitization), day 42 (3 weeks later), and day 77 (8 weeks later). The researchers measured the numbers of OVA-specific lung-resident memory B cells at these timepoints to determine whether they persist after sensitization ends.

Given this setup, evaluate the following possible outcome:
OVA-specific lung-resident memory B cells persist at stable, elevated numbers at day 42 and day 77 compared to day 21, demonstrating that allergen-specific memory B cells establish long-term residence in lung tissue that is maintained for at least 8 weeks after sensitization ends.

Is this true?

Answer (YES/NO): NO